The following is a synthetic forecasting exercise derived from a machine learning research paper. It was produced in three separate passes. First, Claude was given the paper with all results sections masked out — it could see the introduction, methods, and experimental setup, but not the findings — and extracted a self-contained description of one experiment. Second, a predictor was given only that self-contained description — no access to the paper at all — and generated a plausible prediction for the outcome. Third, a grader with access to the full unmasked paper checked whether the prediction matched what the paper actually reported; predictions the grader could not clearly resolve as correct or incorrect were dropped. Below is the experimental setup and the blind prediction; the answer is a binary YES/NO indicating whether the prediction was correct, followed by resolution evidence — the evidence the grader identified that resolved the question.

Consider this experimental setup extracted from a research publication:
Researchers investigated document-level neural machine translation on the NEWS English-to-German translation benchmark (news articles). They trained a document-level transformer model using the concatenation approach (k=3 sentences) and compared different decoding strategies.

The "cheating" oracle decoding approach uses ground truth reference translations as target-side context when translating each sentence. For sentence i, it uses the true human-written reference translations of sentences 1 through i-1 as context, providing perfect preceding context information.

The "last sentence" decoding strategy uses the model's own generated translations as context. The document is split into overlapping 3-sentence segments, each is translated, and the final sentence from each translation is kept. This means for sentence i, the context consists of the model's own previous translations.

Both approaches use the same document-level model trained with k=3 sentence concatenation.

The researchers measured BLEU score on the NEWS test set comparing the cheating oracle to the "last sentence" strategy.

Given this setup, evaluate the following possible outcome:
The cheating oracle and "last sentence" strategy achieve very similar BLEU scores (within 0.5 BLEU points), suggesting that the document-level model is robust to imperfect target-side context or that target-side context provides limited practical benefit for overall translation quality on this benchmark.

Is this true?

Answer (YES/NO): NO